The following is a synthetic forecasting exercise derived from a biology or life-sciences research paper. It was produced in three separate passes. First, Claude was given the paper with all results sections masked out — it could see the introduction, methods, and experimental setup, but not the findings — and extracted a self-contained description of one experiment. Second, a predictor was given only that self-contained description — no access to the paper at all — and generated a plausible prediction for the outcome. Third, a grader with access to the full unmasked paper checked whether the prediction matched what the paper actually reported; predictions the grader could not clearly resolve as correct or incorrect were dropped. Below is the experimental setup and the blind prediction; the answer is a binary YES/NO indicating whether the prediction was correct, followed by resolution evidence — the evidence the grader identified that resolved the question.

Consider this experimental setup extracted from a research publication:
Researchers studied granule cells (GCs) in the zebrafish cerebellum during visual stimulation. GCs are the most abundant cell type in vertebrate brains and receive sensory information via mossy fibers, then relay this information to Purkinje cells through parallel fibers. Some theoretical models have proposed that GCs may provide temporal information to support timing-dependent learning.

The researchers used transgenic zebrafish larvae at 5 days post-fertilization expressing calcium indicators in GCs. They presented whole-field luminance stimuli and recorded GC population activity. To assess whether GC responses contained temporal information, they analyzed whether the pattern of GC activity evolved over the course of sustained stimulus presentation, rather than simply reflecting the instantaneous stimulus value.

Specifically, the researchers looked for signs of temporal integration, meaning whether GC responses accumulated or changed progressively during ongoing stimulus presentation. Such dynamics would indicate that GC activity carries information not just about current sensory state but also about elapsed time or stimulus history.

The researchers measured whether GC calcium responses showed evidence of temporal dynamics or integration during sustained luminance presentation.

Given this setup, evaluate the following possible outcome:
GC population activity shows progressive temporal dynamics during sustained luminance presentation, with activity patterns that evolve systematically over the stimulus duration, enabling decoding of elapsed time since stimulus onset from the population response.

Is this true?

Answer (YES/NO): YES